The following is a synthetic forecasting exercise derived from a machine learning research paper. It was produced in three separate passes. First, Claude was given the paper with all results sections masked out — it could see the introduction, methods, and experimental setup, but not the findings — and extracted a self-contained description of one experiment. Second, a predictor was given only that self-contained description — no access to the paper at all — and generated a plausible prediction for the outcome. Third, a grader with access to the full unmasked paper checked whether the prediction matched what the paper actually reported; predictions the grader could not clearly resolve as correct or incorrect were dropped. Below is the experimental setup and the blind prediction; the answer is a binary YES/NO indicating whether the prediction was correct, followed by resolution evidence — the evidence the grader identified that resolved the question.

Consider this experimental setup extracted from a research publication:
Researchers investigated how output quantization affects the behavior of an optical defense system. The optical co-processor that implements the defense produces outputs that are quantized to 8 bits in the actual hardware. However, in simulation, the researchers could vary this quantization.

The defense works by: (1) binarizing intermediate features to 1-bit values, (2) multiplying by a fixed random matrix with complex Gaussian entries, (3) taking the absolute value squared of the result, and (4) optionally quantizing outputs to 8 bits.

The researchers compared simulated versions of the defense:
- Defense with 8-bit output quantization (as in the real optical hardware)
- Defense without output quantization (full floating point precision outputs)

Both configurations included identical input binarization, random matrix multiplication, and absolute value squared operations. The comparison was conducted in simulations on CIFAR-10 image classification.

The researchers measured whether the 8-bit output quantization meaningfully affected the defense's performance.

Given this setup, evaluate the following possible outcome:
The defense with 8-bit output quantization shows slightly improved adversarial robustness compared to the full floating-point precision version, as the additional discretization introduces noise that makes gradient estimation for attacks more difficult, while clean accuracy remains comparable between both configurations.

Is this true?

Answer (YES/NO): NO